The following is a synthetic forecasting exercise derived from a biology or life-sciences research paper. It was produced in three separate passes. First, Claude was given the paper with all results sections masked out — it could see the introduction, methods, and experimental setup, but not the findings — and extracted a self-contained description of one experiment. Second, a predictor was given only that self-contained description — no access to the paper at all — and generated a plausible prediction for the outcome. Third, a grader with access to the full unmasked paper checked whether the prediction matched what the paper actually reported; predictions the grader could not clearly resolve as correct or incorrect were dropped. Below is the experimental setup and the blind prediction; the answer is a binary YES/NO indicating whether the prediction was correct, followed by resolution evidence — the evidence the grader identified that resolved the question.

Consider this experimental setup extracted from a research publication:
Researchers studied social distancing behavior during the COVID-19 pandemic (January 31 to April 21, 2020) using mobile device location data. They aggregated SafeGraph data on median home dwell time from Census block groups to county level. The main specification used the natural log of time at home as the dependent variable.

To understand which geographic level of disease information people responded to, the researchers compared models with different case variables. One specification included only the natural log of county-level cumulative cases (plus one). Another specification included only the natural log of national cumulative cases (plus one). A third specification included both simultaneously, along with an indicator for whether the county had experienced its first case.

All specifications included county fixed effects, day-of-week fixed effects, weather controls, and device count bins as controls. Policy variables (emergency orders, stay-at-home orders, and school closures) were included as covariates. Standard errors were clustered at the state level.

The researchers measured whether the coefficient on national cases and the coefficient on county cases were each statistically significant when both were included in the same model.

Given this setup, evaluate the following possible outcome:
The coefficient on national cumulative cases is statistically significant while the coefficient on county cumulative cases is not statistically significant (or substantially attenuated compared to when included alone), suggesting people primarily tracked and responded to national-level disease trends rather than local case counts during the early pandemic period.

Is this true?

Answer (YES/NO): NO